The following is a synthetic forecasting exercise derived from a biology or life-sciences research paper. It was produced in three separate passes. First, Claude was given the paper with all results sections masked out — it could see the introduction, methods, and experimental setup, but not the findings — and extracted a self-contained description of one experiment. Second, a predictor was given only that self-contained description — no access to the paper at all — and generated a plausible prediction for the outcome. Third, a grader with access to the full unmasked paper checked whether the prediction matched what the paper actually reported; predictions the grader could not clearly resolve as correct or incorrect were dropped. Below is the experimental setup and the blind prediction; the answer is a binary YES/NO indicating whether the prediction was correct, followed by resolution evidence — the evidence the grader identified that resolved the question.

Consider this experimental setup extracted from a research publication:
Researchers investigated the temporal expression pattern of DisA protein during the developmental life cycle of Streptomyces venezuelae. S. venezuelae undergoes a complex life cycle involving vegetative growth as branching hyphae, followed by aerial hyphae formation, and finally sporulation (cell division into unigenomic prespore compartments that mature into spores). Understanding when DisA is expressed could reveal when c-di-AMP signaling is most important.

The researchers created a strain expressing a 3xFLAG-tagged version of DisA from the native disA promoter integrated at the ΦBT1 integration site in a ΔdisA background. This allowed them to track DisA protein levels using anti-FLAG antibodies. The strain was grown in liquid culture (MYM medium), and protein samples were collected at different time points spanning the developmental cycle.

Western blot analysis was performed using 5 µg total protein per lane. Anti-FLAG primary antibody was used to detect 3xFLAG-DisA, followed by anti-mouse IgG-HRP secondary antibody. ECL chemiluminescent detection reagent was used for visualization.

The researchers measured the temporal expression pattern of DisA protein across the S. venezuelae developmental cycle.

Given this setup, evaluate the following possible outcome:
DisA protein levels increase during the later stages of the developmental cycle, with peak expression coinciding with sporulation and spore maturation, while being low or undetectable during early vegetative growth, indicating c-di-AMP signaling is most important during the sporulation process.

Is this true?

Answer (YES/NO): NO